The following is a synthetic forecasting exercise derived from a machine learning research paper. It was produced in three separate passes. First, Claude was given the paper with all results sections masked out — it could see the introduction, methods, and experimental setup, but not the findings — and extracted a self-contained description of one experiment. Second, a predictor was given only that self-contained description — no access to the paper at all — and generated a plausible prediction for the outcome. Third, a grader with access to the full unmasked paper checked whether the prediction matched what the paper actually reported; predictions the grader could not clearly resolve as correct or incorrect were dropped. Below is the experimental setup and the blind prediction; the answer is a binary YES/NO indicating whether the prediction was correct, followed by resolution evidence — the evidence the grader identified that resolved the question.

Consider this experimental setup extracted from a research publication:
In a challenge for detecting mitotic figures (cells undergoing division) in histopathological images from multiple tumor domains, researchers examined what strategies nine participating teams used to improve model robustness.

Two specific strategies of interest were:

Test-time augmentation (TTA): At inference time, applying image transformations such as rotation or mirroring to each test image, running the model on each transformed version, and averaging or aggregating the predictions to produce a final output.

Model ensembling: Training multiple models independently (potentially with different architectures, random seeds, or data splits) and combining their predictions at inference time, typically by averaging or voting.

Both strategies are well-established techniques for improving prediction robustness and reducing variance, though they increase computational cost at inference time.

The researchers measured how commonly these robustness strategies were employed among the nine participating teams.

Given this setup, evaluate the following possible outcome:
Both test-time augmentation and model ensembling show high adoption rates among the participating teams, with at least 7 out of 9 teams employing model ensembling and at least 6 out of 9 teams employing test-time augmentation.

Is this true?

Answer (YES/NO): NO